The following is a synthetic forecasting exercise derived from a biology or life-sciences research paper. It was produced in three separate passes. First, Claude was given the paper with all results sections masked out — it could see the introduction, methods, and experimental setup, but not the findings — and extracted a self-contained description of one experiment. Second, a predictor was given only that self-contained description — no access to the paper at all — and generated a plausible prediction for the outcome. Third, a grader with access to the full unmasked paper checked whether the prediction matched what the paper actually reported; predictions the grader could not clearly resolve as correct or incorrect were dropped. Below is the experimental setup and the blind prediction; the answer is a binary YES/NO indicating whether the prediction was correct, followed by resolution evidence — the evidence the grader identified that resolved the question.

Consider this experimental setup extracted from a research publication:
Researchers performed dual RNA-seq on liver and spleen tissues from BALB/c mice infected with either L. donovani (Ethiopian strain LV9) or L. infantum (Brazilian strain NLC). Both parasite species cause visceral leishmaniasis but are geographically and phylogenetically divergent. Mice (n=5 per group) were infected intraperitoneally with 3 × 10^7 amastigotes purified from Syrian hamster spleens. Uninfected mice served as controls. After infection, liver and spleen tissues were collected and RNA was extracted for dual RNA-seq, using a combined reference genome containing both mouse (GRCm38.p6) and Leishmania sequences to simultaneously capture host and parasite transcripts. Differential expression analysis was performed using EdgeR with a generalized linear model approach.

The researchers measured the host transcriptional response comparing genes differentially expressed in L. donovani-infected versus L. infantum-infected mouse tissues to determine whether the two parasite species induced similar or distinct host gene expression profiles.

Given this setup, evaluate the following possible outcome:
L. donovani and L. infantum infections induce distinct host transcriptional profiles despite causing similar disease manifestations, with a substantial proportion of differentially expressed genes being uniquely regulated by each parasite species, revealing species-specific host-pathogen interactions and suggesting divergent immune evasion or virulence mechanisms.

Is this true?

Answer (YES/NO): NO